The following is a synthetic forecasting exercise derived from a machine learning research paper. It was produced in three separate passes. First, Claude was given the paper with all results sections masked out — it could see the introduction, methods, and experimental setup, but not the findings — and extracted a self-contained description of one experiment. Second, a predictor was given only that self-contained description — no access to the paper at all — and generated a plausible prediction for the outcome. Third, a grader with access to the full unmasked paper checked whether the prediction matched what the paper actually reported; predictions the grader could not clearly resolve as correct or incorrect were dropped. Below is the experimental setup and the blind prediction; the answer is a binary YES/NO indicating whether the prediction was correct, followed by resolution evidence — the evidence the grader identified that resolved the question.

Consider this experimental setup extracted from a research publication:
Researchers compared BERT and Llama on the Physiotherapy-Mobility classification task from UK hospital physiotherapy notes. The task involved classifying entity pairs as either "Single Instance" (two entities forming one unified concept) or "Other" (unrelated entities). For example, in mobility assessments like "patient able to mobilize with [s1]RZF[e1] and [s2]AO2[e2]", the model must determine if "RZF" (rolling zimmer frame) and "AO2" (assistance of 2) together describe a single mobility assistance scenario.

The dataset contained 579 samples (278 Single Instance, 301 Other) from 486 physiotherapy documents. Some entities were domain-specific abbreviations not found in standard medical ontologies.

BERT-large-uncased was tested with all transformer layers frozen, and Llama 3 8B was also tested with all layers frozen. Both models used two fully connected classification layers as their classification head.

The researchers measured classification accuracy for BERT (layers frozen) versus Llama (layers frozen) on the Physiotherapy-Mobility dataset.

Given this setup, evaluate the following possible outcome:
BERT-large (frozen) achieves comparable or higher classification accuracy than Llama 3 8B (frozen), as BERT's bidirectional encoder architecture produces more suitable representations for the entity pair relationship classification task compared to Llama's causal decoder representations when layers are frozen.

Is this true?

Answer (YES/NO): NO